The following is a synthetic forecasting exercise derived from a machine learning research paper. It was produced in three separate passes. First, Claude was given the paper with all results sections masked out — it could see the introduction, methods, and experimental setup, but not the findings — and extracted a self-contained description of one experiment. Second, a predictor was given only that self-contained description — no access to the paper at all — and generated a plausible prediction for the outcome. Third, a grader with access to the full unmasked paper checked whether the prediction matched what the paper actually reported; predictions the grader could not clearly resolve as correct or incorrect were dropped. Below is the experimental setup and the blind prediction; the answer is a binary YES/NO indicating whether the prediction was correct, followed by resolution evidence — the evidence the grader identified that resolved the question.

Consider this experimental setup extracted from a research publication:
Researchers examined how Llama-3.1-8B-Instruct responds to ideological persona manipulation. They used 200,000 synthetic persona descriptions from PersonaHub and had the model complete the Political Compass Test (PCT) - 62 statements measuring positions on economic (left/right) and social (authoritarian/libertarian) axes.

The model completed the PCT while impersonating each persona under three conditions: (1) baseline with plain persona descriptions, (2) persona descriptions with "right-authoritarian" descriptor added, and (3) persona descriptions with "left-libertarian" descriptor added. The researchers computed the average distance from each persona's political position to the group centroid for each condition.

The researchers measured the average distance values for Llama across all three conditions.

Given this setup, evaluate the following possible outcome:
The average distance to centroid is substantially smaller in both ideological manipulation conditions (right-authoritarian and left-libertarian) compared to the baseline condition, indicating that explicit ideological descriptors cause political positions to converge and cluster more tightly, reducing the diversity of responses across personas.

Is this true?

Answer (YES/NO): NO